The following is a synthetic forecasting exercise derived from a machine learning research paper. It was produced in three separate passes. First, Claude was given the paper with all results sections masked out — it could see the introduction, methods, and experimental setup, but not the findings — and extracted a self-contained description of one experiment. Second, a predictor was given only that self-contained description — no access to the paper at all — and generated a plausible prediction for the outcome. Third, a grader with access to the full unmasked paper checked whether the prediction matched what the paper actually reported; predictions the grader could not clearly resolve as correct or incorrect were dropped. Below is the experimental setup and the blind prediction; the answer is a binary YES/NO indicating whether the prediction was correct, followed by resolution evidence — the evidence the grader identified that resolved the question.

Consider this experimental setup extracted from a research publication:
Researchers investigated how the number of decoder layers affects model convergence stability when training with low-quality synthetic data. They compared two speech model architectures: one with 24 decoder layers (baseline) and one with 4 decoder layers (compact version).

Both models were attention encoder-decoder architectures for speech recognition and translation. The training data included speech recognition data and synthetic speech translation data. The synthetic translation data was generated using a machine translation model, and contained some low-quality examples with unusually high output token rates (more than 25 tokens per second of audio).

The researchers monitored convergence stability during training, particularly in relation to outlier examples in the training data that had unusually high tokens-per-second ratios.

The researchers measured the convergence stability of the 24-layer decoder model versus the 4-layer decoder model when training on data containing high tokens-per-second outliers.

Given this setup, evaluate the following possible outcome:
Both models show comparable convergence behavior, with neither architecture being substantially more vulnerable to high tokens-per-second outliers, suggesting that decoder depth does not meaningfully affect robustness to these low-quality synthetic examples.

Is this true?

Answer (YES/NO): NO